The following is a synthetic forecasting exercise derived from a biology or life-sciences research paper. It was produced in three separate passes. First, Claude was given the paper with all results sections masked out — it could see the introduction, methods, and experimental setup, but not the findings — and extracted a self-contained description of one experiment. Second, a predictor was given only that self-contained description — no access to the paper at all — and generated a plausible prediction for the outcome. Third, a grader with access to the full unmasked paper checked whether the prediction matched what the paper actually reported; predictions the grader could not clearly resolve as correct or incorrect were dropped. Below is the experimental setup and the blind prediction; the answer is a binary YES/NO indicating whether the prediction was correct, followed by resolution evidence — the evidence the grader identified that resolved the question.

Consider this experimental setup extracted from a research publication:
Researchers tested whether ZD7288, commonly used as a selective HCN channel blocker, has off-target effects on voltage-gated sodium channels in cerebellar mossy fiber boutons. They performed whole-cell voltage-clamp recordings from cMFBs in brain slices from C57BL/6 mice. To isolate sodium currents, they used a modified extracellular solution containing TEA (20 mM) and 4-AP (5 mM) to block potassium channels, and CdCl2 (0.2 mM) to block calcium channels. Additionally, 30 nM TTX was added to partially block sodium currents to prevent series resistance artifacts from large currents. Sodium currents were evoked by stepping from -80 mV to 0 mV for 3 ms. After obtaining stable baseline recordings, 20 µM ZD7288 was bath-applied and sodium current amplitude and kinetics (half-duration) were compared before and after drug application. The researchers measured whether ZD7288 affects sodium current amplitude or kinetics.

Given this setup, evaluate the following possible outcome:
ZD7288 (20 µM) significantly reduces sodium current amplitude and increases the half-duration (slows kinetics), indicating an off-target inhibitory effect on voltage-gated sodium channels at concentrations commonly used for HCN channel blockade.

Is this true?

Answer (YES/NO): NO